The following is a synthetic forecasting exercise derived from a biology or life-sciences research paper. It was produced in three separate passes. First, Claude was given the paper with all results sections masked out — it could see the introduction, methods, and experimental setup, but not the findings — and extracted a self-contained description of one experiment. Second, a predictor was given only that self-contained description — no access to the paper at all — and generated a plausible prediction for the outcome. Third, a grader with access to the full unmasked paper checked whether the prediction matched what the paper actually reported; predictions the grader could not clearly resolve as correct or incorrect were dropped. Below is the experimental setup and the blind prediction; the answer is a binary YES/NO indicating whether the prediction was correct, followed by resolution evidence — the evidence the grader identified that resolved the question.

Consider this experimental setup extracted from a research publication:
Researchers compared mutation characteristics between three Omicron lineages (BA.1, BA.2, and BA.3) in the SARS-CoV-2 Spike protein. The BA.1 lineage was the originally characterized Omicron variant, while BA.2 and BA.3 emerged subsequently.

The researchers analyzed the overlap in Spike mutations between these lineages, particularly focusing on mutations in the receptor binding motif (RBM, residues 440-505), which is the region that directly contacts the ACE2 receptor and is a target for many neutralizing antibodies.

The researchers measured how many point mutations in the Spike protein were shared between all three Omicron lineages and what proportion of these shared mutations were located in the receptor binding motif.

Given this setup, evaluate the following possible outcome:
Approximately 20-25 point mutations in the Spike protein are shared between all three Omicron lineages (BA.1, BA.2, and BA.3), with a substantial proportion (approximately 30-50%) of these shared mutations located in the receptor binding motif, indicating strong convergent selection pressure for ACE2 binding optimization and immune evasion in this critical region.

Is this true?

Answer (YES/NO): YES